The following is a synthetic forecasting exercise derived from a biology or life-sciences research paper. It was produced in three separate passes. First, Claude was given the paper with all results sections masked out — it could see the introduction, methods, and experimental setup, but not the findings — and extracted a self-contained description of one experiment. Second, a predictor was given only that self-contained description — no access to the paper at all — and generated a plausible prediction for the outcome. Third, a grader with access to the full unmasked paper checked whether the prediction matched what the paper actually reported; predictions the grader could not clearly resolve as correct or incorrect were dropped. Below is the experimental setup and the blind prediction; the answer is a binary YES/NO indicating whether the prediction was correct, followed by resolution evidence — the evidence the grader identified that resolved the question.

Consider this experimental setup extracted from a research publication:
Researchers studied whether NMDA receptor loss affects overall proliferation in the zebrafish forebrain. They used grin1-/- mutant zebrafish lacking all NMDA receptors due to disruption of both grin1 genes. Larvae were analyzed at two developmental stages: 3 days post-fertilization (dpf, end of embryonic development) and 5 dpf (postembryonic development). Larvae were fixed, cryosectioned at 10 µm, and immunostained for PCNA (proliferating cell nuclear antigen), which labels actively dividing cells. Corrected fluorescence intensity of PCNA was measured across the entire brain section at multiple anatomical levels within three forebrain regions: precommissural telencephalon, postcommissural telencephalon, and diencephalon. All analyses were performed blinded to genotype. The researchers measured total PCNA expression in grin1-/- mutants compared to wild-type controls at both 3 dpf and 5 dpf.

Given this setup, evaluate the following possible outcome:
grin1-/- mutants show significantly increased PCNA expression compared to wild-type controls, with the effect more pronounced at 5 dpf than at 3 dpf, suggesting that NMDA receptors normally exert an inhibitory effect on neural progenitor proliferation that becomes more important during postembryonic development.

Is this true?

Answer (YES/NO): NO